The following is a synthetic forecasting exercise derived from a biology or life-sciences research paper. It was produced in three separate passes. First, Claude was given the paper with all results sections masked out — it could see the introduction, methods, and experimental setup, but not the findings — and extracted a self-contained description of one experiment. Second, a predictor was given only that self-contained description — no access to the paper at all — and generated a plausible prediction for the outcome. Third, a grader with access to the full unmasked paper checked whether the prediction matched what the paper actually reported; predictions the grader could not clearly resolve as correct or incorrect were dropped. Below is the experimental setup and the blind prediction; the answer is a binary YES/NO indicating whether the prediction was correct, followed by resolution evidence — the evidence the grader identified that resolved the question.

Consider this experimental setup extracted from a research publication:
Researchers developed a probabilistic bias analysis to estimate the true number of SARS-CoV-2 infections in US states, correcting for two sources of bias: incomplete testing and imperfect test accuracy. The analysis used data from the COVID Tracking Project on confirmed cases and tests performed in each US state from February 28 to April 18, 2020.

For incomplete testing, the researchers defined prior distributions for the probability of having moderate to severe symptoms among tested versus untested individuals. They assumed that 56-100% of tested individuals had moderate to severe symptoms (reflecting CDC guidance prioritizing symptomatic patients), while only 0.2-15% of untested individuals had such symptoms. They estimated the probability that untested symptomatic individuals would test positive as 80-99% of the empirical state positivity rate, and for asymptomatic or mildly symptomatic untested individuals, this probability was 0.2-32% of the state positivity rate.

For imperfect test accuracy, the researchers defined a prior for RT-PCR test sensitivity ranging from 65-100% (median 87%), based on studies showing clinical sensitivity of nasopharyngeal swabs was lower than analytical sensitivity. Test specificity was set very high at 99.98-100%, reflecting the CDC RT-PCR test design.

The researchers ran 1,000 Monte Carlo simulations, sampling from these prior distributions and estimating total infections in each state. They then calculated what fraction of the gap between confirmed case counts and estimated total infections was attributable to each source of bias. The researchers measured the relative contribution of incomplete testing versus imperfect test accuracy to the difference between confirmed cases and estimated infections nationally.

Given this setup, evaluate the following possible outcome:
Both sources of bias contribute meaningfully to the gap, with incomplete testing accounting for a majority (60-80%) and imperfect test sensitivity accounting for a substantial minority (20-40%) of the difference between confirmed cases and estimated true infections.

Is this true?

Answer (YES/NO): NO